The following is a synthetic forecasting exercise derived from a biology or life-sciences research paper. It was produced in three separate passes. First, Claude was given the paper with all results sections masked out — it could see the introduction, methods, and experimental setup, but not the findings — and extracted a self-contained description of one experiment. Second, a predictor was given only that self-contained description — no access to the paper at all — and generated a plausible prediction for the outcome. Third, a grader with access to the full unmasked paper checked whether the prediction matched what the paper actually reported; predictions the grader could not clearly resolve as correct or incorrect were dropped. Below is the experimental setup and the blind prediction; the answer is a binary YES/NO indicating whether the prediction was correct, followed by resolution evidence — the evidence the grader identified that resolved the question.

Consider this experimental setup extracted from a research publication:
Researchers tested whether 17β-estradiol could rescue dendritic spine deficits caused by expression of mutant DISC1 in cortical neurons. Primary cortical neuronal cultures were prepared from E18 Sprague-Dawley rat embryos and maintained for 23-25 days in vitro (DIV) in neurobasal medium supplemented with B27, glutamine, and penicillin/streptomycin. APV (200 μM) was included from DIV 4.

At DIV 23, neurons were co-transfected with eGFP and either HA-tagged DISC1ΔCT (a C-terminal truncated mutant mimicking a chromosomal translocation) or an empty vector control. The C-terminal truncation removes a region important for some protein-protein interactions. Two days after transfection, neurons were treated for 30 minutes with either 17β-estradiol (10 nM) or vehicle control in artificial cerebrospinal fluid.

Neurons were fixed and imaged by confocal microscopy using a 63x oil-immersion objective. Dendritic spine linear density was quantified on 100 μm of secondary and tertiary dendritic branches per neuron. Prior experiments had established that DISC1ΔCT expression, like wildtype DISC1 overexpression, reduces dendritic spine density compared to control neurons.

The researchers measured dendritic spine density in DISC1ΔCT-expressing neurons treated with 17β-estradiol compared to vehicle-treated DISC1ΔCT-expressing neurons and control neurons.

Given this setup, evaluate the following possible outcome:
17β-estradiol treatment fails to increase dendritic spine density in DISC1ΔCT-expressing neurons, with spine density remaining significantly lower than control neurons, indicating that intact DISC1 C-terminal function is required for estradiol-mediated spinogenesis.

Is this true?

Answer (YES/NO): NO